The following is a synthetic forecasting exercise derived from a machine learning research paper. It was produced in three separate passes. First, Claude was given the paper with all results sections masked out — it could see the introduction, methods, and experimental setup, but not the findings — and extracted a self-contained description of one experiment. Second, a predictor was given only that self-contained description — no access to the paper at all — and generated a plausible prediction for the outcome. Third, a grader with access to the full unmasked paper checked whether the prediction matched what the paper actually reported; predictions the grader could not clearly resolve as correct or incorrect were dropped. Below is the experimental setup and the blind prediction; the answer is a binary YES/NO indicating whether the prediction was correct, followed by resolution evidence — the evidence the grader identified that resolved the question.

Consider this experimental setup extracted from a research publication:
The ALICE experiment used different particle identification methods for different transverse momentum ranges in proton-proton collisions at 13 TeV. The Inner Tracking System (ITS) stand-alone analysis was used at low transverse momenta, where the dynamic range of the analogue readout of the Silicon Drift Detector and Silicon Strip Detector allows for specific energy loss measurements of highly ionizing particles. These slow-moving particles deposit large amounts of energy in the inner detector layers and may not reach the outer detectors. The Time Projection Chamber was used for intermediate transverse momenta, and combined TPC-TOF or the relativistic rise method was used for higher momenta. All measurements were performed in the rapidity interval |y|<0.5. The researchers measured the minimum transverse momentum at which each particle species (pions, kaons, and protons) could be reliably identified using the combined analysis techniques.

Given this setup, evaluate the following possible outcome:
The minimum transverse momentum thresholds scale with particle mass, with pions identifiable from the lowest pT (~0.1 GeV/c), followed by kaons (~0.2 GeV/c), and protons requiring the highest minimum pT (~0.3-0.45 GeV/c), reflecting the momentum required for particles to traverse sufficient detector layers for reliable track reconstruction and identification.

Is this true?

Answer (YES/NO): YES